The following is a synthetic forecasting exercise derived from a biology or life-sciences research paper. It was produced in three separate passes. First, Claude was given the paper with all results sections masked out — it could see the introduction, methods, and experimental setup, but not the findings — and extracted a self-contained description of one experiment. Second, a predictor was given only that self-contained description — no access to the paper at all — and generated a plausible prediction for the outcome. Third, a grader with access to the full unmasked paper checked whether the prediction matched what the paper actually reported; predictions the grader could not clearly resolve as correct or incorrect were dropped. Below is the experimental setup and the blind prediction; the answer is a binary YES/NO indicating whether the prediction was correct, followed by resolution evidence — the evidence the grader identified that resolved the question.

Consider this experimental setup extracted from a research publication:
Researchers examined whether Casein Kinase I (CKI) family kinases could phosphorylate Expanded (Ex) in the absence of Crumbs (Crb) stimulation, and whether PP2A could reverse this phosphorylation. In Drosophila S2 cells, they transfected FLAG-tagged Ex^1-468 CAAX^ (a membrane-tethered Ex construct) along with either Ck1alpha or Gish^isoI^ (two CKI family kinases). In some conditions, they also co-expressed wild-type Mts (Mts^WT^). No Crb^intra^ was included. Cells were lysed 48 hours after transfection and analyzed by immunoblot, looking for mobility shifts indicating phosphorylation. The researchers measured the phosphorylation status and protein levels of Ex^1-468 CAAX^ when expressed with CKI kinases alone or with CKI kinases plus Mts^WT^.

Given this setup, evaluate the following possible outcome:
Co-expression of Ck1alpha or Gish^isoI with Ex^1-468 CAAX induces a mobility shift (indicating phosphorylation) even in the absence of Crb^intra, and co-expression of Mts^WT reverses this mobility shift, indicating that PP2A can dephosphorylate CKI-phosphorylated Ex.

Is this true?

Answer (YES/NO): YES